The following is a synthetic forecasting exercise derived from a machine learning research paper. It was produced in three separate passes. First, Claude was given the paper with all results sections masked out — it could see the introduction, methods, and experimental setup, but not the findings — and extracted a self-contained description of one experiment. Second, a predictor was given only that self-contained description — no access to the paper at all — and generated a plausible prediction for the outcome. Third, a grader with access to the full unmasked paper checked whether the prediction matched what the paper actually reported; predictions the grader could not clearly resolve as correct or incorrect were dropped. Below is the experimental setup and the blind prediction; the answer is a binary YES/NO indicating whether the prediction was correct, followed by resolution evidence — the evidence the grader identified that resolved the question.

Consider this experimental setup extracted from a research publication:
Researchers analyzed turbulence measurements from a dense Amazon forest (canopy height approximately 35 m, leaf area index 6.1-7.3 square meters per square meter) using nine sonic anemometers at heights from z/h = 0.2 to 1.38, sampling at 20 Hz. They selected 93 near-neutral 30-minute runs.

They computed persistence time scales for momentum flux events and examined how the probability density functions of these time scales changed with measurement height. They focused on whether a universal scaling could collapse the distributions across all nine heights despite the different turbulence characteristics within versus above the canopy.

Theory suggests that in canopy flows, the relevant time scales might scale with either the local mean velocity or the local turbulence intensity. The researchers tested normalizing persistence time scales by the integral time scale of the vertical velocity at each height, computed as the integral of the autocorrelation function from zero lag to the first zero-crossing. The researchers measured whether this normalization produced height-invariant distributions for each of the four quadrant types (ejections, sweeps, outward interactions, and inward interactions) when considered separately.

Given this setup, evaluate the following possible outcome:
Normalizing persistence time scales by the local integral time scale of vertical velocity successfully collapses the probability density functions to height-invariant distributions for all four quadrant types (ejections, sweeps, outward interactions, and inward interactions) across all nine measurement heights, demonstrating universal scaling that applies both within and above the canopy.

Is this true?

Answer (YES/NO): YES